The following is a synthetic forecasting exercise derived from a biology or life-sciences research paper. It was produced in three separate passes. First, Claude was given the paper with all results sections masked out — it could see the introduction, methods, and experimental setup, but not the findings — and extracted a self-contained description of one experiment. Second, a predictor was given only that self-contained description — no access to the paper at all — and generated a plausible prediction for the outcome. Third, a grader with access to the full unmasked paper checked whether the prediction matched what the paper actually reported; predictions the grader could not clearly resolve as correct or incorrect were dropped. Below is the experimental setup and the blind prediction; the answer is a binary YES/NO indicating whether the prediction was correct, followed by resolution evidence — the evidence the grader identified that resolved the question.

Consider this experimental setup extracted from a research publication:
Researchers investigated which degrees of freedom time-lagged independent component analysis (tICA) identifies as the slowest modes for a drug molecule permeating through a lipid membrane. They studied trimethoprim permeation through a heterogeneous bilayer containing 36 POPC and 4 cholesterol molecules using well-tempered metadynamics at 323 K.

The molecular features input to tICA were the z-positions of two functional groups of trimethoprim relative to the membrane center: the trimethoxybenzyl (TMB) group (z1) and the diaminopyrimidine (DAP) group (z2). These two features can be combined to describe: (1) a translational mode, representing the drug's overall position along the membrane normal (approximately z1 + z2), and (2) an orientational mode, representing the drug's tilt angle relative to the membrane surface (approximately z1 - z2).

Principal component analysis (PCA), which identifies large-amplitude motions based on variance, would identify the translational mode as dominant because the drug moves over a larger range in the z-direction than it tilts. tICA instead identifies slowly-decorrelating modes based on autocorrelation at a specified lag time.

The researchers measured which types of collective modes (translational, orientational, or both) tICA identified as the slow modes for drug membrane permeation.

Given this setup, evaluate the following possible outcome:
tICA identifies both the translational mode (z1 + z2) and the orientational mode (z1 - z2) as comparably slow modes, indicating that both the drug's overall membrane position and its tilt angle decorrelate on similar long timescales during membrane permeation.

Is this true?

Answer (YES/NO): NO